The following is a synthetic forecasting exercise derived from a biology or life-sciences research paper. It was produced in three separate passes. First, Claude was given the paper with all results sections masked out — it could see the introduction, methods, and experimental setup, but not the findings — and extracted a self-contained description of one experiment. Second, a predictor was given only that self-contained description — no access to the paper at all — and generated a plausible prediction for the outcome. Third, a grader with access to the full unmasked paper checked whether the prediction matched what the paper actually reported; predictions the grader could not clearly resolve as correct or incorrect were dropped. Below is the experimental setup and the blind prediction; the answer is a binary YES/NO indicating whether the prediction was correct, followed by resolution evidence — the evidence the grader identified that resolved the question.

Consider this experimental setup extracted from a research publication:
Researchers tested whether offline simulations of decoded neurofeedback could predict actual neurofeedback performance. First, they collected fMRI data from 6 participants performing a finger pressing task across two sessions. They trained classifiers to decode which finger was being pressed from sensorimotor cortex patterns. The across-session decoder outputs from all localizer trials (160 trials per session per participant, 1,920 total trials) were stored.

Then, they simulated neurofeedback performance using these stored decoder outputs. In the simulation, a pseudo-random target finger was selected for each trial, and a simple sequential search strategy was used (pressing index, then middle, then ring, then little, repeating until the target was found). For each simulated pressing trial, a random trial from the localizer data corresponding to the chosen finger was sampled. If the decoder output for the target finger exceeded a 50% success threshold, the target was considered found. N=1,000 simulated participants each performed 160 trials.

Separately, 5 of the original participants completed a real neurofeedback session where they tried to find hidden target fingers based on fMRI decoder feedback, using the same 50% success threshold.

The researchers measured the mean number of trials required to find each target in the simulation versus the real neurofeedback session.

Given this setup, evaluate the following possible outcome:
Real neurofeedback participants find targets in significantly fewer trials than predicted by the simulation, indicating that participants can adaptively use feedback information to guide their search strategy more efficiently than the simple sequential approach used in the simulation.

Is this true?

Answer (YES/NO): NO